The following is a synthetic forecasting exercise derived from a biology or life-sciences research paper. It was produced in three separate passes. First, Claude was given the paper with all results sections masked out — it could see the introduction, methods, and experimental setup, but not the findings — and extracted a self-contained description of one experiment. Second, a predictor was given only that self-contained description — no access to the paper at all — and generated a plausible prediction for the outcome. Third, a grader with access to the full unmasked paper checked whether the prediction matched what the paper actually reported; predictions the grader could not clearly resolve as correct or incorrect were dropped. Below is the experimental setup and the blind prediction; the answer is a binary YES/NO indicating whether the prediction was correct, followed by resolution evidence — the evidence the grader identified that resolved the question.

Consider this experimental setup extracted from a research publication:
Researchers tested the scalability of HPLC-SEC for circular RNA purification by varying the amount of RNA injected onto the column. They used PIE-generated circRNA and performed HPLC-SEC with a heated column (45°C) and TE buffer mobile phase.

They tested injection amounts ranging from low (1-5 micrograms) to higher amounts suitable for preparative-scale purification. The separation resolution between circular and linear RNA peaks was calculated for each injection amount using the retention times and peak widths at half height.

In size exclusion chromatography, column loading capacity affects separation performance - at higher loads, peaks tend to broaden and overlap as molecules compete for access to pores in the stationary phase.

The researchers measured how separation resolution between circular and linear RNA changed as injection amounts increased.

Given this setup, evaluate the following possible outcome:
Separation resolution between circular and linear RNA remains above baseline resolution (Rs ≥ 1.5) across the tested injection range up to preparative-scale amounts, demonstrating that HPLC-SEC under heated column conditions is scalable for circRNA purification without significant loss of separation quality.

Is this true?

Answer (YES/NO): NO